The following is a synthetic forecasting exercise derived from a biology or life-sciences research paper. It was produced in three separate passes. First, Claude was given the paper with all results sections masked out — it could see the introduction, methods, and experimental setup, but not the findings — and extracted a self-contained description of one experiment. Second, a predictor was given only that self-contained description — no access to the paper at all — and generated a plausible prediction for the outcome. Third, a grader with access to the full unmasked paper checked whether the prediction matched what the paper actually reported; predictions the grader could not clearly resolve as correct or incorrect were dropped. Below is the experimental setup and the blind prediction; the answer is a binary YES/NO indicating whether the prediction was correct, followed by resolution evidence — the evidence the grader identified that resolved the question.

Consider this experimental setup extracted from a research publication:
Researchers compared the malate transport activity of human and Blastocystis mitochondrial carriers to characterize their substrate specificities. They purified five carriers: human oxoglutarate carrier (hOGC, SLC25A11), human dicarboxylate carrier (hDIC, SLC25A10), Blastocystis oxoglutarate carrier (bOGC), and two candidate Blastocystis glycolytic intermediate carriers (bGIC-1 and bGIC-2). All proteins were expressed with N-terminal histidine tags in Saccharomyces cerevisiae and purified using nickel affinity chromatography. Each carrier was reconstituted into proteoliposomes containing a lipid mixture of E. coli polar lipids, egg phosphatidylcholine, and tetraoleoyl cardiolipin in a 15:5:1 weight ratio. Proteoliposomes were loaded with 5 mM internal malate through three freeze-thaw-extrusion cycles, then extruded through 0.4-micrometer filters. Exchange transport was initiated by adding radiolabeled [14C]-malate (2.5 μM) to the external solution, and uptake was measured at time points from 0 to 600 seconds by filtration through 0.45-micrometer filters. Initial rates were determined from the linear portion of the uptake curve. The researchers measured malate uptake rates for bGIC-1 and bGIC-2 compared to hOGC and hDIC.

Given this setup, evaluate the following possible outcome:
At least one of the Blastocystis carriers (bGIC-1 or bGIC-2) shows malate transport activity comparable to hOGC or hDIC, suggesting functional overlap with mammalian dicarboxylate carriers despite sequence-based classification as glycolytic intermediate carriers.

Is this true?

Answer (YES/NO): NO